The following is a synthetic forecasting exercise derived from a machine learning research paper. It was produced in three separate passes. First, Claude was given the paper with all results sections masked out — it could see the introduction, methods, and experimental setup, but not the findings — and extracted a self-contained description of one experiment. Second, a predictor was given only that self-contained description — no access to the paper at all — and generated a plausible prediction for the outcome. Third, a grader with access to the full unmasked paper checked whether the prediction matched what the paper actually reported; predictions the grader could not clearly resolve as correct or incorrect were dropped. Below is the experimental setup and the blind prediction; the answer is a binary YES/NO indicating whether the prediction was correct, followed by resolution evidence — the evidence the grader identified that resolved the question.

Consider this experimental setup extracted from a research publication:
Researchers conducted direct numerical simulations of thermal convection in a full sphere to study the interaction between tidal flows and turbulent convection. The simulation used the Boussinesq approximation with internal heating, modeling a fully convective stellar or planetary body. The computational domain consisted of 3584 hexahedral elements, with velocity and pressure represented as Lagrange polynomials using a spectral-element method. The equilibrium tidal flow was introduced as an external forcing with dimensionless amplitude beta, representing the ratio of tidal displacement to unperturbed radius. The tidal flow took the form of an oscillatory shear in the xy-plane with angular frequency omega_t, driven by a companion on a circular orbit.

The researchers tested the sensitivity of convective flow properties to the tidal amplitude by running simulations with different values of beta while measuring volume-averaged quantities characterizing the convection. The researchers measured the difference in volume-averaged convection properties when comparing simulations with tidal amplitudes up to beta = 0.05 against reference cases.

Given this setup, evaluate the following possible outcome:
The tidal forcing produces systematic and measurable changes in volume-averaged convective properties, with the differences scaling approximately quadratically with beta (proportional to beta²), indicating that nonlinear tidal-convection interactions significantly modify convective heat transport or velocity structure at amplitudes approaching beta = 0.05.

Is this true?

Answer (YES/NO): NO